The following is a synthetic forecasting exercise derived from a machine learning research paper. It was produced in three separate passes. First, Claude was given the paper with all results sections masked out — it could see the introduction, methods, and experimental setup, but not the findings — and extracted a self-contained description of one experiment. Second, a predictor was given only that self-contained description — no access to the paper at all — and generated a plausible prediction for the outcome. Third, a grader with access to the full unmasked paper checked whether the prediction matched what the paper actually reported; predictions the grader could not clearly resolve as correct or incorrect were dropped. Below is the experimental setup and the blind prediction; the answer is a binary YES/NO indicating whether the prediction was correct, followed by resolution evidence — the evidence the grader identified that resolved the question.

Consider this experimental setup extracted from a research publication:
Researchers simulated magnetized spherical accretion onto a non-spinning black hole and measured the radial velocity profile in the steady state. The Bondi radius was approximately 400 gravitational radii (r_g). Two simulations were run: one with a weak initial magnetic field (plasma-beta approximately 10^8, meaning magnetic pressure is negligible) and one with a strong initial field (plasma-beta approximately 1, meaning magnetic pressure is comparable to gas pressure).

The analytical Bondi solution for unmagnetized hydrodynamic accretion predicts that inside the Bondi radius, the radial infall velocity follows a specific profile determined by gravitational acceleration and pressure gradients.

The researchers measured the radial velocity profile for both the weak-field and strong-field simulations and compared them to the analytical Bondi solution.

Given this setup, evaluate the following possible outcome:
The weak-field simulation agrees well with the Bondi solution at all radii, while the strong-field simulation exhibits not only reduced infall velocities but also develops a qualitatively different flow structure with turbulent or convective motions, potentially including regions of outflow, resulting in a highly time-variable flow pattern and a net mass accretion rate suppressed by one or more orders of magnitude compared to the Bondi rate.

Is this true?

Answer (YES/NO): YES